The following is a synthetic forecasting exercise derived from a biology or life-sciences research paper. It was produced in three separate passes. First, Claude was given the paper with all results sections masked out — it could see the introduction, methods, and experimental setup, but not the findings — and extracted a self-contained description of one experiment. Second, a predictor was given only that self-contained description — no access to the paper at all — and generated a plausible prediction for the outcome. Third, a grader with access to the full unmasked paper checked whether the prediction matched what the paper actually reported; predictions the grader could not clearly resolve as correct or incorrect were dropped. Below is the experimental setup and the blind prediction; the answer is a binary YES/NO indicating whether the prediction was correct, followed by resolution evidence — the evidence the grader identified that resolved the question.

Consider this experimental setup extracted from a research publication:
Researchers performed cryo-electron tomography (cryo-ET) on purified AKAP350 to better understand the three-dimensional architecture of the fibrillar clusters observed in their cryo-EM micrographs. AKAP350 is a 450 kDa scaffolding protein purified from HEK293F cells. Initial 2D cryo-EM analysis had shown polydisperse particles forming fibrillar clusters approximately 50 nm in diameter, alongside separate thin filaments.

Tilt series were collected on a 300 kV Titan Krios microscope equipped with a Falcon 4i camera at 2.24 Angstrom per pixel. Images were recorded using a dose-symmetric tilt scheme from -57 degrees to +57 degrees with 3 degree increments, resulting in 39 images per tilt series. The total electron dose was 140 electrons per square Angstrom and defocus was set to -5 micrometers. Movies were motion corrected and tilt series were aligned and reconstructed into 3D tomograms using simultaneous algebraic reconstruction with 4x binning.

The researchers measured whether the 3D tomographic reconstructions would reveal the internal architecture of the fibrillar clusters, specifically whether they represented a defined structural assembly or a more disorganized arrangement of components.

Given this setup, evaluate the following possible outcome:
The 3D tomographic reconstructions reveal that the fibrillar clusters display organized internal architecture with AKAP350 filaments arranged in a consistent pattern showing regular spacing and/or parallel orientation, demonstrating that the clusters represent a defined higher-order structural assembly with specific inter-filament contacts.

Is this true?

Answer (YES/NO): NO